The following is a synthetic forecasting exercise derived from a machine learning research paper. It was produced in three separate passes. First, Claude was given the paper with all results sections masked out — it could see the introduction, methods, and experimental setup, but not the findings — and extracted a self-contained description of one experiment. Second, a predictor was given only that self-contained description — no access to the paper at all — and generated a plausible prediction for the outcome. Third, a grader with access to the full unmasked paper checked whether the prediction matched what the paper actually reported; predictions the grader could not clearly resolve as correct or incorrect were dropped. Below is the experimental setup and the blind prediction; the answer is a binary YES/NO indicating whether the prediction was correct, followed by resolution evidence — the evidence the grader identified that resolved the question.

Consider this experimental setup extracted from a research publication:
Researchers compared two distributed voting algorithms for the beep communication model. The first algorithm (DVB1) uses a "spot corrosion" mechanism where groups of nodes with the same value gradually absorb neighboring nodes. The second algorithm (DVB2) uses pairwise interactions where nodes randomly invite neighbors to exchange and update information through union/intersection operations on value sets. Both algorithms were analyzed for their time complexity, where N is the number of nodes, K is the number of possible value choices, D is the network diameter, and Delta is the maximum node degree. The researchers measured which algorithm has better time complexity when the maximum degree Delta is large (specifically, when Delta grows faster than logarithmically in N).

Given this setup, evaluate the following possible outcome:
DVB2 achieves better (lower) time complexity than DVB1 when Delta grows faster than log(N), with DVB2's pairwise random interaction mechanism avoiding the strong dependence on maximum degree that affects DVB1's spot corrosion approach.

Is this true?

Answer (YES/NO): NO